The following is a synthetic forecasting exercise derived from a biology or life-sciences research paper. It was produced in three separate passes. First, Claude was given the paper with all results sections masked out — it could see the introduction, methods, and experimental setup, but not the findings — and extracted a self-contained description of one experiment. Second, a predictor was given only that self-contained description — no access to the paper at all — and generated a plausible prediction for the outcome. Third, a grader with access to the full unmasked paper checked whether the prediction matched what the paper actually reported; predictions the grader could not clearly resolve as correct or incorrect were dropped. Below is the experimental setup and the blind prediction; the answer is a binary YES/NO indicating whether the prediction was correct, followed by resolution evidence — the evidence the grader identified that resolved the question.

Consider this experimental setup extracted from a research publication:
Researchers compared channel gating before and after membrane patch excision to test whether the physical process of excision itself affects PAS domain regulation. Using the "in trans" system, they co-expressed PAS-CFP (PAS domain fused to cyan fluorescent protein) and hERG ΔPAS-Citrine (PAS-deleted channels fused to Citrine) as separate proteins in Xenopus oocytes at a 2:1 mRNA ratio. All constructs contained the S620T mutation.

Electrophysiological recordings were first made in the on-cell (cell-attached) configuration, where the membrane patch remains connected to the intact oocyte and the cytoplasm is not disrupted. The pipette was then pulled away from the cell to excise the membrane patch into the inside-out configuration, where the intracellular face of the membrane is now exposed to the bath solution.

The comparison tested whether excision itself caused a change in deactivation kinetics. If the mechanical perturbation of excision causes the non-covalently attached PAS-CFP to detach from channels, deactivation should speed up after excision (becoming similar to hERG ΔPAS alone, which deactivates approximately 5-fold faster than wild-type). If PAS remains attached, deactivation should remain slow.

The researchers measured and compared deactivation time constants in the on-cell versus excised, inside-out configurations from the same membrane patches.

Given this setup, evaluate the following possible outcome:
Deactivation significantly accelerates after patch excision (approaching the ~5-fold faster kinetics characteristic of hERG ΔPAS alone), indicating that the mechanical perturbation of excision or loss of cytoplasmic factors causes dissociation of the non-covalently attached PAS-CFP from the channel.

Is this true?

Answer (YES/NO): NO